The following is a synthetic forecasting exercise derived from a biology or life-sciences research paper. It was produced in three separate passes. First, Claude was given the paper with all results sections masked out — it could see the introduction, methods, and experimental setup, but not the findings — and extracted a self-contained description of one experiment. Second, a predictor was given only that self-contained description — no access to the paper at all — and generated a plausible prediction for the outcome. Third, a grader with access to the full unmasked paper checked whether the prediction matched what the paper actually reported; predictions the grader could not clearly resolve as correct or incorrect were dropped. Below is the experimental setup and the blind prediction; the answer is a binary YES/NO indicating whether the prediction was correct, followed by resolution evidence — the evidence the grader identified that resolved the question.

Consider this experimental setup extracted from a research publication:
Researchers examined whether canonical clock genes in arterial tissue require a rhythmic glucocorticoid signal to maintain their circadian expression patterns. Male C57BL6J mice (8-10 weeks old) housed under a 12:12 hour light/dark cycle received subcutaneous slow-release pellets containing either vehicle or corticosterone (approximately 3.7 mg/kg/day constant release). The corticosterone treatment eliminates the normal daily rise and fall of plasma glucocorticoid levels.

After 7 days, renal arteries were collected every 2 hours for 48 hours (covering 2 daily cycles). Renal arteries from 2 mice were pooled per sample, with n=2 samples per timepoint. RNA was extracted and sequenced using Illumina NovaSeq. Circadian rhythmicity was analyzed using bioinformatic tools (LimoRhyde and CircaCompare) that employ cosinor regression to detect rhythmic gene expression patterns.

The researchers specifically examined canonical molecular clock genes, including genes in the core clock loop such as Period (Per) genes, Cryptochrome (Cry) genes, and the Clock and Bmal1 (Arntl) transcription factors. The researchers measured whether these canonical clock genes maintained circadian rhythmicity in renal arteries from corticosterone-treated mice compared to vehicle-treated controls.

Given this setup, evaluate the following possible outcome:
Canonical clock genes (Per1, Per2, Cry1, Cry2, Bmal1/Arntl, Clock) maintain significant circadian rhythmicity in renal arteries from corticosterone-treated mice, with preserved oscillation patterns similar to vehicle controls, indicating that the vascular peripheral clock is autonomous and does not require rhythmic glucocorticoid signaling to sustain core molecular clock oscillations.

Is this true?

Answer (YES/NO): NO